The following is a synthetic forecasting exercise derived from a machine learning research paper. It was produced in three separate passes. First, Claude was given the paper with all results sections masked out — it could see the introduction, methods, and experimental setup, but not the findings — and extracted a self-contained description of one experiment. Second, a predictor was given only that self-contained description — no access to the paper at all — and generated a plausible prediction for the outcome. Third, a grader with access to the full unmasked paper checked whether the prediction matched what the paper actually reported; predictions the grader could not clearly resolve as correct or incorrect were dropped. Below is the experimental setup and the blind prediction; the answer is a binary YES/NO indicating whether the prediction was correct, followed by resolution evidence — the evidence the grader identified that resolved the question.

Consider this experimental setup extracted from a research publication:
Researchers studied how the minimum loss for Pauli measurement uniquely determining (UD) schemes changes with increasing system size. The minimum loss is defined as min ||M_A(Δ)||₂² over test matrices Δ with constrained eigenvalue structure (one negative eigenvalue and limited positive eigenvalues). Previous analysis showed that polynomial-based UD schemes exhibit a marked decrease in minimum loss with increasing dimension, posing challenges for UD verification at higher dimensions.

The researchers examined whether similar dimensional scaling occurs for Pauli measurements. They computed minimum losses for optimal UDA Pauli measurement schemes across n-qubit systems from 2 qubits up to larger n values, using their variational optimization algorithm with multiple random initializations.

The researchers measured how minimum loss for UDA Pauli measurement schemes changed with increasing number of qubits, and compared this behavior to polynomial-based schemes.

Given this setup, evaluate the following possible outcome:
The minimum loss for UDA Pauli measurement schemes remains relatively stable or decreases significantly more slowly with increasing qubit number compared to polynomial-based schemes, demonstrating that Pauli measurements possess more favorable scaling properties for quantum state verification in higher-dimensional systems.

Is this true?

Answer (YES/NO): YES